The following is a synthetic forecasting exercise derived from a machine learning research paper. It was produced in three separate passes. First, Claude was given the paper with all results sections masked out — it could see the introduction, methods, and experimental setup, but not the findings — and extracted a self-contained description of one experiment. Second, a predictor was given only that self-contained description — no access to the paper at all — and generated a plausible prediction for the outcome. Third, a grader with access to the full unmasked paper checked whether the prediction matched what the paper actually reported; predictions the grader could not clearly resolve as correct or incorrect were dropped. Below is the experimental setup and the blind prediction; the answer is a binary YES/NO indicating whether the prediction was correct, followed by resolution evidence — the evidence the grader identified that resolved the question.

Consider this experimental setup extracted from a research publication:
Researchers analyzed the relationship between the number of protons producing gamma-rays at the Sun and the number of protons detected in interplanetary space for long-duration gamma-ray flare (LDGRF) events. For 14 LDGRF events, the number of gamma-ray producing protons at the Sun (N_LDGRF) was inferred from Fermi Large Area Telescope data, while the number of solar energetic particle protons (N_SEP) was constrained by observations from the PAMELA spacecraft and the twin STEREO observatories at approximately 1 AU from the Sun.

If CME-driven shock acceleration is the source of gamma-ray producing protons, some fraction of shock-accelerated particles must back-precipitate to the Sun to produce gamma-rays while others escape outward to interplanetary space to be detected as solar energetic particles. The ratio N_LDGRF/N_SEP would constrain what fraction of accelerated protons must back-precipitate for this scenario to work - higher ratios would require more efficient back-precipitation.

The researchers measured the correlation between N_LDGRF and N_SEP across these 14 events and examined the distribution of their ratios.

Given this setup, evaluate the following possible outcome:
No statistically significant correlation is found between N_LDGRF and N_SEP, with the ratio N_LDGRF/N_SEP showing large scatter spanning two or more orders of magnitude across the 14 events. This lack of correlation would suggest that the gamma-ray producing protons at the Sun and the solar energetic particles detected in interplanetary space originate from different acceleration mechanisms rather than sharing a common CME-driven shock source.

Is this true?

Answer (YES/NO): NO